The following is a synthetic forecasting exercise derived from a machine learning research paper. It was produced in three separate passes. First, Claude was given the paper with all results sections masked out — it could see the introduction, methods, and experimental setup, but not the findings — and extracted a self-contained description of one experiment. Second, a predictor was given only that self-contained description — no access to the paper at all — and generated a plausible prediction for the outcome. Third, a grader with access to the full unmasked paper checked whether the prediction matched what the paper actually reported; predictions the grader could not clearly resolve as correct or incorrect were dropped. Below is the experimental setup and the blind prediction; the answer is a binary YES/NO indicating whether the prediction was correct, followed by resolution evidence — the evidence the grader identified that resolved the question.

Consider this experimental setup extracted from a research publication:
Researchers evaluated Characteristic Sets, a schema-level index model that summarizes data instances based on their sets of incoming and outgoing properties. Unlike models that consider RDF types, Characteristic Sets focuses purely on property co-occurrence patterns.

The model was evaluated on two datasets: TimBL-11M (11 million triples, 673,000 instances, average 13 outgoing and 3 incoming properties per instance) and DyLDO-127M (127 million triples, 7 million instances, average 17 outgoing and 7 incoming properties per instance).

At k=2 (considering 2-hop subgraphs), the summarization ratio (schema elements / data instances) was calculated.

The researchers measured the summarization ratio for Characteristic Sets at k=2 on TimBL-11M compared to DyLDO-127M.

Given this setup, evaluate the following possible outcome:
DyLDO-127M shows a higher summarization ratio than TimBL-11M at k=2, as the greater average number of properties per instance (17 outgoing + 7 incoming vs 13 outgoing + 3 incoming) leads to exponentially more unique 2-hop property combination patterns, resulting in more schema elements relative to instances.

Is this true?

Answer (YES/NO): NO